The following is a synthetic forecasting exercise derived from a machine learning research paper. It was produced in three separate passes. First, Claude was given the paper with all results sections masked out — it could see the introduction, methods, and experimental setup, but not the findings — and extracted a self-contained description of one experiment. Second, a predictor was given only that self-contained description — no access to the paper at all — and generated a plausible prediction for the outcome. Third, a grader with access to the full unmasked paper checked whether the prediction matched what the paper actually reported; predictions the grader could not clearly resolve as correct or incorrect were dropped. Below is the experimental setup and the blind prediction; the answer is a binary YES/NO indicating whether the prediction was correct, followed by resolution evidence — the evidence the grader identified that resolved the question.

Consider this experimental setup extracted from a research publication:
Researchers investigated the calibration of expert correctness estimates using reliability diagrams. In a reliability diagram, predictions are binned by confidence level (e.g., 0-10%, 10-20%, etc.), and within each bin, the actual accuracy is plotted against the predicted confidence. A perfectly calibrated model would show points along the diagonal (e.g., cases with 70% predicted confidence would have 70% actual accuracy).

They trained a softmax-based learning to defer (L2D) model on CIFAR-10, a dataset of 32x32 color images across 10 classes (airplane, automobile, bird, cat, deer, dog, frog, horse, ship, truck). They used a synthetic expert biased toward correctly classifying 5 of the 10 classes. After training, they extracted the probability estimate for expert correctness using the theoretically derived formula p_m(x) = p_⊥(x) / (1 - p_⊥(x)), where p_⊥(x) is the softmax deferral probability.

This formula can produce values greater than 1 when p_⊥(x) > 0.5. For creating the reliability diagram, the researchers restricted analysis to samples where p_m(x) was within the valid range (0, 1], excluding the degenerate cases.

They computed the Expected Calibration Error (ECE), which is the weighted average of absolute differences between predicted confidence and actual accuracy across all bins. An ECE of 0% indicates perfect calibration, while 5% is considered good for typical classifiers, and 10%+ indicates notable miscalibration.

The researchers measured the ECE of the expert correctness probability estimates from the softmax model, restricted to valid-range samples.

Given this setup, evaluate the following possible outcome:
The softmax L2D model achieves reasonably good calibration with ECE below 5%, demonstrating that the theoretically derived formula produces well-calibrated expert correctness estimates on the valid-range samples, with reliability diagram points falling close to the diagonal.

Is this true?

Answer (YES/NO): NO